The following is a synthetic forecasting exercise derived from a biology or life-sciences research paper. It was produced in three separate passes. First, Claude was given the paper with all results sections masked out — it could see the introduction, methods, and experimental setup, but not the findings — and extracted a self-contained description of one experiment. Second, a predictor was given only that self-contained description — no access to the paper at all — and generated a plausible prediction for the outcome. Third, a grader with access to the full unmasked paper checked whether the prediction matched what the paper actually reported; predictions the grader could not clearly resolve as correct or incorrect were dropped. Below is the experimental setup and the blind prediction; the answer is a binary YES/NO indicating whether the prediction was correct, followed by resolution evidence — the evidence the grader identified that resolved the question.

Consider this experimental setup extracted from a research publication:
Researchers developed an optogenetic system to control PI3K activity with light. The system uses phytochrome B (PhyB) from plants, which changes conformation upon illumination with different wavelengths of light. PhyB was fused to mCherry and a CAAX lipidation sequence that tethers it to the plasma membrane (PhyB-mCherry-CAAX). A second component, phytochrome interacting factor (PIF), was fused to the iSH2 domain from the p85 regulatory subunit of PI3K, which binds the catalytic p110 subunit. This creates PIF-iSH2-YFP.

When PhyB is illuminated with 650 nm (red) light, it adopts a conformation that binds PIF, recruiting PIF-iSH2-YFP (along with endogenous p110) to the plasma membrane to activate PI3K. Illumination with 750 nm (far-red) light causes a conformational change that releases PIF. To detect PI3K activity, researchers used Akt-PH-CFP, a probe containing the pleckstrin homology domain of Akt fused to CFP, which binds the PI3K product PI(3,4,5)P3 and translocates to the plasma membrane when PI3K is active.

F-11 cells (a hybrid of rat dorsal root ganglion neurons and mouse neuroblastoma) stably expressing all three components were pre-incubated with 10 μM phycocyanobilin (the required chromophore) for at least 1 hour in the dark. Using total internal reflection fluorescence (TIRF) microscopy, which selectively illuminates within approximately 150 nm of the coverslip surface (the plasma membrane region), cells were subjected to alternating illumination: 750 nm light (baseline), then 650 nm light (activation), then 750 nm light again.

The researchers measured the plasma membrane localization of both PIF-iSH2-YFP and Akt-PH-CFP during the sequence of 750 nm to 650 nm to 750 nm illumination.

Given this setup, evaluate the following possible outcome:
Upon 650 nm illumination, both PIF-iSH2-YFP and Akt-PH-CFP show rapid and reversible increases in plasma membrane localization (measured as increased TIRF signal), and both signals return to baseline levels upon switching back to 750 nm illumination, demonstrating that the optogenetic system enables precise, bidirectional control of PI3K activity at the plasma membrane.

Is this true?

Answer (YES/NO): YES